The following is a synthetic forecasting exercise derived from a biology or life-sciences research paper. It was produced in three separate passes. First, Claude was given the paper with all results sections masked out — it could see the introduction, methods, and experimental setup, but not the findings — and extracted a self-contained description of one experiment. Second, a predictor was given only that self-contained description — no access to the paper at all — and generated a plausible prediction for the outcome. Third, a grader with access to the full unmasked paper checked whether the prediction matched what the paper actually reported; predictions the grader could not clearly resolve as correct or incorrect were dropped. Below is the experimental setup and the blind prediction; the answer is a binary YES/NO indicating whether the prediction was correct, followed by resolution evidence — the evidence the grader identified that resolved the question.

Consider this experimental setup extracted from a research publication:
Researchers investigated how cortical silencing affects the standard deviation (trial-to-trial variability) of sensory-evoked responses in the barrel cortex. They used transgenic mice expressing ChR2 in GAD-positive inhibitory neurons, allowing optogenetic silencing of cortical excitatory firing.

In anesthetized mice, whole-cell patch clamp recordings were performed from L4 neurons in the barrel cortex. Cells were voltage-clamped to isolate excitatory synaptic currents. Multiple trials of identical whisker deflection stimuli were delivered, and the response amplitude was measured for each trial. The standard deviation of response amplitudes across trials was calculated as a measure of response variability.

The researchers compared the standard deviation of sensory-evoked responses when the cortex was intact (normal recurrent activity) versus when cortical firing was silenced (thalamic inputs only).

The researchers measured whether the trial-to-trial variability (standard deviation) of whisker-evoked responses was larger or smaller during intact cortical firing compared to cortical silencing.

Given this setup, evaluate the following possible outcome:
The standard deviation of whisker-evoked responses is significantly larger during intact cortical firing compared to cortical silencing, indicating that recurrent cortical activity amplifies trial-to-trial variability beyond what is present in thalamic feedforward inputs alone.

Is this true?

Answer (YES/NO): YES